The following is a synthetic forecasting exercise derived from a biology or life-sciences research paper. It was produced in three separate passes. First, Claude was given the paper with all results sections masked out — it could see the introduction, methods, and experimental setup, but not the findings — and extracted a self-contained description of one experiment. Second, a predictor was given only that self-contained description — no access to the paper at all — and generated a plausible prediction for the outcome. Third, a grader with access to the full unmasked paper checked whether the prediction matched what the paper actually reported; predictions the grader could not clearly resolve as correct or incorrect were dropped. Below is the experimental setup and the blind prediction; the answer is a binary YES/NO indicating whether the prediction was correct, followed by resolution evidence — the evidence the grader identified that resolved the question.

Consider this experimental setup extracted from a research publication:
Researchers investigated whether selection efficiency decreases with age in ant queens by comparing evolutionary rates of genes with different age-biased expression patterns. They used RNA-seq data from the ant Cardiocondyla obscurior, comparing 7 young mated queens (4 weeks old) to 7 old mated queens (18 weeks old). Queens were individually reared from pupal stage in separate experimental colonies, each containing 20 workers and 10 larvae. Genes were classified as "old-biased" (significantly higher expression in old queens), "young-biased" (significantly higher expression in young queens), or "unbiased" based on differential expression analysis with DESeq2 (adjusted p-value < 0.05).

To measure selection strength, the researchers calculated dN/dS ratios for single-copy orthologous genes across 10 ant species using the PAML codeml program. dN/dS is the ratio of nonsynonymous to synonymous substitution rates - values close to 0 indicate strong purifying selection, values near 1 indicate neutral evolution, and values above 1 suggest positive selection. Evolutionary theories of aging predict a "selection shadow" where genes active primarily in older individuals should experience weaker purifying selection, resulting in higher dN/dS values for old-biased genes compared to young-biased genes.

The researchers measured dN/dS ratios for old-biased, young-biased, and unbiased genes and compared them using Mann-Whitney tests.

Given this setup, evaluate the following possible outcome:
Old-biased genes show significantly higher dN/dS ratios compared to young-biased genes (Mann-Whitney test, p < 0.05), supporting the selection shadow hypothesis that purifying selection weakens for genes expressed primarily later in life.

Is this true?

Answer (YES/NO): NO